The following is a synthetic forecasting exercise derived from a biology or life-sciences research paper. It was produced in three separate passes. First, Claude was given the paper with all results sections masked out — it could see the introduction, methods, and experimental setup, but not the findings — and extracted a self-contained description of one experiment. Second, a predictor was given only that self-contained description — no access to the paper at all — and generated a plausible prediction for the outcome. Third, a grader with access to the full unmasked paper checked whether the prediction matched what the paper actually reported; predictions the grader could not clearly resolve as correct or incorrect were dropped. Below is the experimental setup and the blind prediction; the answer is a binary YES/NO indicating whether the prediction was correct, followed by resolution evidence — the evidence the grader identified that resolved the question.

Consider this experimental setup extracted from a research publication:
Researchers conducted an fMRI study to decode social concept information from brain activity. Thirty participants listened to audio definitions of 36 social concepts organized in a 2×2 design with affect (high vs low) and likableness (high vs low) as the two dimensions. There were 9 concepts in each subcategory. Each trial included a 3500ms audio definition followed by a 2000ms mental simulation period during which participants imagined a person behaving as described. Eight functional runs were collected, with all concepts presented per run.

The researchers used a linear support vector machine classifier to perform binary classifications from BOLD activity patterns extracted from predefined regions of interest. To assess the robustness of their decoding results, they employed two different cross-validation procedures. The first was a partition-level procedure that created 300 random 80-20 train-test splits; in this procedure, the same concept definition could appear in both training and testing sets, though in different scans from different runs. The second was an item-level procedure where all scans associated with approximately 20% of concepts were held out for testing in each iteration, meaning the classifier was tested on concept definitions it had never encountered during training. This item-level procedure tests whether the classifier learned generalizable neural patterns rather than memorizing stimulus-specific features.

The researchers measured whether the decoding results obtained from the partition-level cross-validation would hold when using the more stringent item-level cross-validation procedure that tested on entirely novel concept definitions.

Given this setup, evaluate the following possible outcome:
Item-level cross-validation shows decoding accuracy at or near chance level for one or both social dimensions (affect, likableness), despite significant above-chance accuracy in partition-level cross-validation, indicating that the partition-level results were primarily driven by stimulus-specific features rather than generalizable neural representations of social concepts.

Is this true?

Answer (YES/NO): NO